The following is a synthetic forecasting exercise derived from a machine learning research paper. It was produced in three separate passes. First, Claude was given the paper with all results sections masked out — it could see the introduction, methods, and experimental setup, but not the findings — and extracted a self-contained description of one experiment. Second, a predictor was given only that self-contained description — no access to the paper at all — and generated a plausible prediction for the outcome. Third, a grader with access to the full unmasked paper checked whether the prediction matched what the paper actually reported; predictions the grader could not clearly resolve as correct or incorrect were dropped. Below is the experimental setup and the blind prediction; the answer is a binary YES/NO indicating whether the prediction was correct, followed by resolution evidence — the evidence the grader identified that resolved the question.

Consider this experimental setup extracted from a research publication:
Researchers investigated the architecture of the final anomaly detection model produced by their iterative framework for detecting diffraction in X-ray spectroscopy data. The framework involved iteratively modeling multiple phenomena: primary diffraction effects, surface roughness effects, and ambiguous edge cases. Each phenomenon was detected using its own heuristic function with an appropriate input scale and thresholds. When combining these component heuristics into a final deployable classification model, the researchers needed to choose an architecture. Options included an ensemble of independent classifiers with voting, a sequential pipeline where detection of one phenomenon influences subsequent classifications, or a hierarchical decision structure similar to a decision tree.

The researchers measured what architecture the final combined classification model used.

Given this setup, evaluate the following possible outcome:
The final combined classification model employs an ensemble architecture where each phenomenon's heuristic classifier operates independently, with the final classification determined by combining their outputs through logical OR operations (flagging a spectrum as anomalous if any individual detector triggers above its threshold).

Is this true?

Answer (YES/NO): NO